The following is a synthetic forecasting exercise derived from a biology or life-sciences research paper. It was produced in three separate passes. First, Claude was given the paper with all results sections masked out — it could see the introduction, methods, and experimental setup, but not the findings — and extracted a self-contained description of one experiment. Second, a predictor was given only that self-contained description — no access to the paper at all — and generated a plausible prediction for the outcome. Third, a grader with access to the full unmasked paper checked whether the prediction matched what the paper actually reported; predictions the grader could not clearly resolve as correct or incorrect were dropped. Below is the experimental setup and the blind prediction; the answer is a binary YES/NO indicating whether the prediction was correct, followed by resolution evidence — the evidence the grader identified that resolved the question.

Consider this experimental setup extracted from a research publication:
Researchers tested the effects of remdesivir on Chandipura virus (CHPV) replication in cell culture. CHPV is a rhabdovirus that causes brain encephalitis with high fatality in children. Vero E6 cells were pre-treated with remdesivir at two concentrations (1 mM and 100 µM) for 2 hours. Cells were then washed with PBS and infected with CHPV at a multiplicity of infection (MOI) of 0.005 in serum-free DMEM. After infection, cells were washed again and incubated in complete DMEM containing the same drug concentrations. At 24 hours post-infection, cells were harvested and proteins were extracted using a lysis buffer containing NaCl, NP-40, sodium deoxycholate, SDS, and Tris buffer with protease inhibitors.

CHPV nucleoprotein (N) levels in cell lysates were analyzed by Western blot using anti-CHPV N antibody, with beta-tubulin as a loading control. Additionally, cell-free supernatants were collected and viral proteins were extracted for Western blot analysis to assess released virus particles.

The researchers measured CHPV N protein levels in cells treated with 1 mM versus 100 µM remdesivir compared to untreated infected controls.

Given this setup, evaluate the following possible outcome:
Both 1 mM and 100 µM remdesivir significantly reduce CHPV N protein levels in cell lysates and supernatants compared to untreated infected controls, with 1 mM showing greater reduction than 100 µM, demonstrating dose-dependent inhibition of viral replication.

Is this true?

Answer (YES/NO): NO